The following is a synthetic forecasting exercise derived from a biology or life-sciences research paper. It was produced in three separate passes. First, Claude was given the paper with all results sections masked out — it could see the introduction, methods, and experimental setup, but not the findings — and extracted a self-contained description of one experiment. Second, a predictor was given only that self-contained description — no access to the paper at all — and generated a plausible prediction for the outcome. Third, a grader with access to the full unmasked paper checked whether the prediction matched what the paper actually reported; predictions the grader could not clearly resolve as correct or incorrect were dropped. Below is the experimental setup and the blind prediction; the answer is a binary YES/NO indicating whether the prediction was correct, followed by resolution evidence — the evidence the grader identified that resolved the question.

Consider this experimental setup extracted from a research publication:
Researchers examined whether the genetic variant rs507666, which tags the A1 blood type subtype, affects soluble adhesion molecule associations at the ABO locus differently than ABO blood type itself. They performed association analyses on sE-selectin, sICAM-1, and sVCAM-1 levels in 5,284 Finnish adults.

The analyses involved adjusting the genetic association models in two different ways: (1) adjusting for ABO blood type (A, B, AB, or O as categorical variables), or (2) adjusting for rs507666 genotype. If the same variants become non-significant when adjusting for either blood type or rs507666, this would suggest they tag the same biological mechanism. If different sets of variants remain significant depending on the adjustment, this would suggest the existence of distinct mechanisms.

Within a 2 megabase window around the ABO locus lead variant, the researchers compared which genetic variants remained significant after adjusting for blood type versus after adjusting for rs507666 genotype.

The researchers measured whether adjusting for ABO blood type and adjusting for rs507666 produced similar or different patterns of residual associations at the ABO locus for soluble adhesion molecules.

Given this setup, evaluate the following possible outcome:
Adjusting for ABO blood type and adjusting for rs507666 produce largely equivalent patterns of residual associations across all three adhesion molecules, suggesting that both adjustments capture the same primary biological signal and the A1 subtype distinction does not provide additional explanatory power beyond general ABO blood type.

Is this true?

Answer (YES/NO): NO